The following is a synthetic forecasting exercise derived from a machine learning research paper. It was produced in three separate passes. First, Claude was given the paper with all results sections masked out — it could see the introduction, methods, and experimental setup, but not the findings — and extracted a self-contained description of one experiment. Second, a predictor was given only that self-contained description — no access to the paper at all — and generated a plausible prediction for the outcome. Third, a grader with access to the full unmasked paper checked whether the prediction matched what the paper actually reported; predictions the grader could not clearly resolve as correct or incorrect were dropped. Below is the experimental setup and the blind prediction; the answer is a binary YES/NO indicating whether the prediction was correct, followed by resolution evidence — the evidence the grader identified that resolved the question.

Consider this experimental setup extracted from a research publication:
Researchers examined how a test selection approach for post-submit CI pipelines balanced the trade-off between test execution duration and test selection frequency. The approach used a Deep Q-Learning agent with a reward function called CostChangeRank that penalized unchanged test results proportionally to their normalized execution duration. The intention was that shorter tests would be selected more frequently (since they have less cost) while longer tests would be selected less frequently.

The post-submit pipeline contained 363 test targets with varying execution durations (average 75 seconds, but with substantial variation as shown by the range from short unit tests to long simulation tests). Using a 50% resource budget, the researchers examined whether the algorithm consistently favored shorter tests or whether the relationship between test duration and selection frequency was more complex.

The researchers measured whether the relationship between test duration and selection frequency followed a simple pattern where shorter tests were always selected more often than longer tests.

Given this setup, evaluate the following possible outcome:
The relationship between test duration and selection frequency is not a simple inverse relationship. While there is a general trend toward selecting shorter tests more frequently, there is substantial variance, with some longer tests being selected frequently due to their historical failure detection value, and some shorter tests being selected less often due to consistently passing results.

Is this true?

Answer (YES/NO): NO